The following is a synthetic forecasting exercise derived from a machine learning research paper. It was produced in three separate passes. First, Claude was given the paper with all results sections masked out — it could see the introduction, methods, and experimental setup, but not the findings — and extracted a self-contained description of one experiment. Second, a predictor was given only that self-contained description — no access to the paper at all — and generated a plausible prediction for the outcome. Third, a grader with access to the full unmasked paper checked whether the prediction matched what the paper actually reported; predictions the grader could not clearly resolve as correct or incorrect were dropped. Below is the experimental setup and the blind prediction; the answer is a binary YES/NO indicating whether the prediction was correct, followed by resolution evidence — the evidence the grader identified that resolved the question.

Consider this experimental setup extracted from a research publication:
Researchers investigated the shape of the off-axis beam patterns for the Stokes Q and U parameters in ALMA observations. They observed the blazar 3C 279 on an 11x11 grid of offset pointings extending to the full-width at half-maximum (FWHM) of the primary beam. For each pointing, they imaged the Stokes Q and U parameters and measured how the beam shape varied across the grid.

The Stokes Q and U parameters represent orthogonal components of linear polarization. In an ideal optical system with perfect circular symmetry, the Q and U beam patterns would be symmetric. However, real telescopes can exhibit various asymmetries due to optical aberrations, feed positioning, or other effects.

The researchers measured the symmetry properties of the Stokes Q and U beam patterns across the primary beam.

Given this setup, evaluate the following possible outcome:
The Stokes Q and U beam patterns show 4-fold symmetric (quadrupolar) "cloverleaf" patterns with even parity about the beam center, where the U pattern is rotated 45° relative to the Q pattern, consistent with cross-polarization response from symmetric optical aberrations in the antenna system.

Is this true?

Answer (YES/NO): YES